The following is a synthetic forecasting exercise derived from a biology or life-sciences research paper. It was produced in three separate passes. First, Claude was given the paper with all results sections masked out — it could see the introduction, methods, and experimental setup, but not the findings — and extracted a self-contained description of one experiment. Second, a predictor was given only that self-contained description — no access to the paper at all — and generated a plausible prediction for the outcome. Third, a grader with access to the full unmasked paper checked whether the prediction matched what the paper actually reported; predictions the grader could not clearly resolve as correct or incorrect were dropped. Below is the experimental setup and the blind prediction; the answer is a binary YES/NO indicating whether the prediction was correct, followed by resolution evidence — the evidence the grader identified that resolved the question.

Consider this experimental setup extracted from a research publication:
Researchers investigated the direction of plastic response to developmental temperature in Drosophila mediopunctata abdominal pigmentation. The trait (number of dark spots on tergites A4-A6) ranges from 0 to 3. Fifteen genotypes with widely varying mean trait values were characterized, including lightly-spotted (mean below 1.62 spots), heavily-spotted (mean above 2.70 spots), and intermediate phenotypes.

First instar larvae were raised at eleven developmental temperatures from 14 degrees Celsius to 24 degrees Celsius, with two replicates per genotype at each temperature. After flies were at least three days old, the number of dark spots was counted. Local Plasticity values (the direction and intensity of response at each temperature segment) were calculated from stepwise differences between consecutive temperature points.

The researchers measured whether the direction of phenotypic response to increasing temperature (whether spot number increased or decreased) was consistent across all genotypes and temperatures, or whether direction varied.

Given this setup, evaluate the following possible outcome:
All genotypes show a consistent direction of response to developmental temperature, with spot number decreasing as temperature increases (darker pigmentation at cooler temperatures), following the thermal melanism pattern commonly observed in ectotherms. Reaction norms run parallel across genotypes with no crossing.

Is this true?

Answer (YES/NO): NO